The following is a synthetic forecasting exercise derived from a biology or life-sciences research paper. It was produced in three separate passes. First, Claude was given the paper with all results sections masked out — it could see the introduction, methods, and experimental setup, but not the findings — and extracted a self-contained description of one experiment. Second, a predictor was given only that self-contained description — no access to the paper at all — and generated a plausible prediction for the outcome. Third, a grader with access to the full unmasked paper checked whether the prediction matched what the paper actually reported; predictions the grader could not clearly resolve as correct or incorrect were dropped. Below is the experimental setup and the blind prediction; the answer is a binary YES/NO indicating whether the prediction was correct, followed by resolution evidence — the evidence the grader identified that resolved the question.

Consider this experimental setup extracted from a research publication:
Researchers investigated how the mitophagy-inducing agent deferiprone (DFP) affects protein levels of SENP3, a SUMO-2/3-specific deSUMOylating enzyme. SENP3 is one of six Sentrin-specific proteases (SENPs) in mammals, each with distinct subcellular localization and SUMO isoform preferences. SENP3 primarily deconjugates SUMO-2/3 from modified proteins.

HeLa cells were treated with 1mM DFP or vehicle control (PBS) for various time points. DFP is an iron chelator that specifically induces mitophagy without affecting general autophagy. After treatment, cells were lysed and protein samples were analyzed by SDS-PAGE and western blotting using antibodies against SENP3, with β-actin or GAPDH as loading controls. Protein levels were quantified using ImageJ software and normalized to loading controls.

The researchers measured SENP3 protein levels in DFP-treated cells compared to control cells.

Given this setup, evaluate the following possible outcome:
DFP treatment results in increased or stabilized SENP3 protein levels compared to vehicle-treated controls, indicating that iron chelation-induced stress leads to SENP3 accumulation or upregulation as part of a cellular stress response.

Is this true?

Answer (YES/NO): YES